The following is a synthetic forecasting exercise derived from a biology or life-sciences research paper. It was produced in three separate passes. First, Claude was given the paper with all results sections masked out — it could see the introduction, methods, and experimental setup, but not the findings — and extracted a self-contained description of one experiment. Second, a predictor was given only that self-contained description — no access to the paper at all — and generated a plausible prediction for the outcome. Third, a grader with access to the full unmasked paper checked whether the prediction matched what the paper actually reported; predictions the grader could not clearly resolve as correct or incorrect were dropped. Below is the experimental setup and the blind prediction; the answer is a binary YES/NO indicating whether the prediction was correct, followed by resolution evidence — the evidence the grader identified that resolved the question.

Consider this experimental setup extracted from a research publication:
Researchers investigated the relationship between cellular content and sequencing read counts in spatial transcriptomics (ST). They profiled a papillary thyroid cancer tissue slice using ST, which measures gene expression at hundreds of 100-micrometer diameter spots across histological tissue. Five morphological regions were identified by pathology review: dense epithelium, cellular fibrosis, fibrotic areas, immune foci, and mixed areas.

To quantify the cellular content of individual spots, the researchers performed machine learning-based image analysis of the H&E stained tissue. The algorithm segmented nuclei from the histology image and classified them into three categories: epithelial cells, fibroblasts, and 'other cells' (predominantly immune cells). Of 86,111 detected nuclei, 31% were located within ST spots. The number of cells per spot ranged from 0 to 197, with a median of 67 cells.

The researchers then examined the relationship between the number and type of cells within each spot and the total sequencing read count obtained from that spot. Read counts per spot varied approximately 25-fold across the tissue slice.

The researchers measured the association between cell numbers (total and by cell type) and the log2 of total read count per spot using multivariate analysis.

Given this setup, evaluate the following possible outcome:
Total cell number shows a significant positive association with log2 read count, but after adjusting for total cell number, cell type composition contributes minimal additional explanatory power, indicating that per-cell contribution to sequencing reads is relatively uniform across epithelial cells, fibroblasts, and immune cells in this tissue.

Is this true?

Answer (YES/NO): NO